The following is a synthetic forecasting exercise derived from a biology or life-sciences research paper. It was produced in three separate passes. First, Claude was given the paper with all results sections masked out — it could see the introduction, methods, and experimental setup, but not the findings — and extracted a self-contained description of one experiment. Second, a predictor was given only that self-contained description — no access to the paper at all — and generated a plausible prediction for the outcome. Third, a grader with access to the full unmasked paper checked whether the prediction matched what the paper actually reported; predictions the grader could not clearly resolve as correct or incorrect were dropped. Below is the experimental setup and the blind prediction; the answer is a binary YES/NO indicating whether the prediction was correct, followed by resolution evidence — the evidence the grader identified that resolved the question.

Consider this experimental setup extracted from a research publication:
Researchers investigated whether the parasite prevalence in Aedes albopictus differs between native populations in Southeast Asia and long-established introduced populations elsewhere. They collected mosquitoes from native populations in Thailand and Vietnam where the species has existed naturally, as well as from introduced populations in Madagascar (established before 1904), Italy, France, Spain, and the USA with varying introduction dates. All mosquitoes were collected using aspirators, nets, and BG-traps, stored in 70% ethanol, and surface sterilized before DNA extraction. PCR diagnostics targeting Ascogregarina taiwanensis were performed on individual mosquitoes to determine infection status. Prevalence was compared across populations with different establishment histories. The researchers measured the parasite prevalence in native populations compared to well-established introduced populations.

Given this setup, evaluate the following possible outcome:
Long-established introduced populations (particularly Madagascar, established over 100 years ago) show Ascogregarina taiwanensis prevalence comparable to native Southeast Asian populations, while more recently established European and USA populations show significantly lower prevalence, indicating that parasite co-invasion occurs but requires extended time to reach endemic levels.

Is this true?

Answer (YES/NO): YES